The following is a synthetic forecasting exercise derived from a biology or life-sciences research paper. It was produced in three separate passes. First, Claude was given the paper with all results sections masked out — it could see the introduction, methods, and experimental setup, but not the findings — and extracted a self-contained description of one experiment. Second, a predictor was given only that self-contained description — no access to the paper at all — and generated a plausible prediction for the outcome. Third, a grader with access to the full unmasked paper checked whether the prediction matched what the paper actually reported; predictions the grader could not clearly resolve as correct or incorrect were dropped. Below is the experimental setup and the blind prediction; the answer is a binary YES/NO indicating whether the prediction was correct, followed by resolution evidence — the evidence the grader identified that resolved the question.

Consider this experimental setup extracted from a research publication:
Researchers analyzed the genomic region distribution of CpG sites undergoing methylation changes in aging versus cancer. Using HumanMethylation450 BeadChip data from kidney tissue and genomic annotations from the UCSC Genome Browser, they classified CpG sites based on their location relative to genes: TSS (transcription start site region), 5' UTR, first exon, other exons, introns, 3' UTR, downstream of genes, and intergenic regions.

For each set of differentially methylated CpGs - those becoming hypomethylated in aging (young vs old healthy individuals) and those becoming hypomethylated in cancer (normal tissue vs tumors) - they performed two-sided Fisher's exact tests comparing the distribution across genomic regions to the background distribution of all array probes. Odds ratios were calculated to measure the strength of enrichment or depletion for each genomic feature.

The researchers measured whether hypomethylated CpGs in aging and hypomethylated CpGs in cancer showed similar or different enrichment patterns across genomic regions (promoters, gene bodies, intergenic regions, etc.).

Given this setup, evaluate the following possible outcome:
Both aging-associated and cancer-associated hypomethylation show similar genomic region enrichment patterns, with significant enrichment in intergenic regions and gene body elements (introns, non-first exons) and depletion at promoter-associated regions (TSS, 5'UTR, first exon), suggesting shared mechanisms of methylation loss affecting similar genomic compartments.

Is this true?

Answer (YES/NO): YES